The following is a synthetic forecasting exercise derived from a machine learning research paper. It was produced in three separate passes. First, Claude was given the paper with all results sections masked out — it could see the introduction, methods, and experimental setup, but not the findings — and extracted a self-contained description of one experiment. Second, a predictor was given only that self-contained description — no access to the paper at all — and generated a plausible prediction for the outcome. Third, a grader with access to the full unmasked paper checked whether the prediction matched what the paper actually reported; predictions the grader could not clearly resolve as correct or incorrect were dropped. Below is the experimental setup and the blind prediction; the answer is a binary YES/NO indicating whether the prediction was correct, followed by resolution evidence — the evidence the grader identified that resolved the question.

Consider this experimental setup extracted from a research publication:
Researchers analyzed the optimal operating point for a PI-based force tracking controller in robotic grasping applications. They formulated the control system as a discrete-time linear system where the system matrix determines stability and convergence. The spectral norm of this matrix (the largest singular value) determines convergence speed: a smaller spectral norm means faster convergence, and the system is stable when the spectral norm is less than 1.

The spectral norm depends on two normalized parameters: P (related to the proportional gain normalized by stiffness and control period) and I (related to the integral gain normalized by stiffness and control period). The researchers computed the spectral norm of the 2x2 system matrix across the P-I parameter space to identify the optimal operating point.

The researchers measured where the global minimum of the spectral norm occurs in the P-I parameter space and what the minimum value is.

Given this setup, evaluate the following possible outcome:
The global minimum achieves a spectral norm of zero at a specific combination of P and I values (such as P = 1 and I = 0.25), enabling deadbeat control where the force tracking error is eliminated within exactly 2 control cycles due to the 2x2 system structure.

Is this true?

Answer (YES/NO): NO